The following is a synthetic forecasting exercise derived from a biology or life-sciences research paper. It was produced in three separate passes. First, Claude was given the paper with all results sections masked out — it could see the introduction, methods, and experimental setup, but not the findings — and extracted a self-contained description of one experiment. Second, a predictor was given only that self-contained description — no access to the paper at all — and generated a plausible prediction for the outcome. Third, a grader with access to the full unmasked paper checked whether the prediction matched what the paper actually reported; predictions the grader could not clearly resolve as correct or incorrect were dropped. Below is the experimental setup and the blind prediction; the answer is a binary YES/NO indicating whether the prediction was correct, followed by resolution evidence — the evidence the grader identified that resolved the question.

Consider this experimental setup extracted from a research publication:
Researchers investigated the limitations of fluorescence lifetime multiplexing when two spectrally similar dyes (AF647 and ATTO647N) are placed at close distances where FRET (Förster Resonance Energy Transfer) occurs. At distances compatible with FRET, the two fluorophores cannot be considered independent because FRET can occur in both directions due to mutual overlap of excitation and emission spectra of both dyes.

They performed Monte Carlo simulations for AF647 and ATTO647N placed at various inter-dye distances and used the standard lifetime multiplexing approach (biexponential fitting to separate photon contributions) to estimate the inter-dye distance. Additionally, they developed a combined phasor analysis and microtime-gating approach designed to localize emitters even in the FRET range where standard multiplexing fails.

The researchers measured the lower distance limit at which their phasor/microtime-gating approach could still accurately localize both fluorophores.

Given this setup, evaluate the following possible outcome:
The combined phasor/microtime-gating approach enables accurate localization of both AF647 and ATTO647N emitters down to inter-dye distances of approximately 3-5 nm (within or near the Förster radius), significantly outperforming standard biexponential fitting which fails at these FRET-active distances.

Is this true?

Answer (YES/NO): YES